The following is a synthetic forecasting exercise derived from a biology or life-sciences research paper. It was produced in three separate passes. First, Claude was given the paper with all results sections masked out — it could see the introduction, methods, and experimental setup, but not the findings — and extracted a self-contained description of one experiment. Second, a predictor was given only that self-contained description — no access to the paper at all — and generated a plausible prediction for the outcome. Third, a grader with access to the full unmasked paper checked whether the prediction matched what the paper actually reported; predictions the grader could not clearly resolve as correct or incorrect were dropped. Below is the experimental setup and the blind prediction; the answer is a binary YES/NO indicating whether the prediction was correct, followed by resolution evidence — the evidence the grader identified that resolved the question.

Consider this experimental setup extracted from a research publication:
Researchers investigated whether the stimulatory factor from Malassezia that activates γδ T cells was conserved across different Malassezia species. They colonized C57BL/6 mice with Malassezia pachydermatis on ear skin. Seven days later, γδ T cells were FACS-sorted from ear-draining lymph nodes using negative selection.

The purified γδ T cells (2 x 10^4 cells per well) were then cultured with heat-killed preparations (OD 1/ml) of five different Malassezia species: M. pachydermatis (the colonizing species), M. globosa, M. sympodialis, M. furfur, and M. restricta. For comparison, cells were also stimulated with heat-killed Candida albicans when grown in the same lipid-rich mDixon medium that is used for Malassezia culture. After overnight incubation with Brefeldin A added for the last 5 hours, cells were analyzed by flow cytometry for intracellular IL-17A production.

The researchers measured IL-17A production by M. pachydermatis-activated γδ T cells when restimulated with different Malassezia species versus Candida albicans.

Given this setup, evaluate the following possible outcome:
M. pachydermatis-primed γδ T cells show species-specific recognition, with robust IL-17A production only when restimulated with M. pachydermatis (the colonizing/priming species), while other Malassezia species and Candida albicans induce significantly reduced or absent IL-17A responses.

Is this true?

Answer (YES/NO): NO